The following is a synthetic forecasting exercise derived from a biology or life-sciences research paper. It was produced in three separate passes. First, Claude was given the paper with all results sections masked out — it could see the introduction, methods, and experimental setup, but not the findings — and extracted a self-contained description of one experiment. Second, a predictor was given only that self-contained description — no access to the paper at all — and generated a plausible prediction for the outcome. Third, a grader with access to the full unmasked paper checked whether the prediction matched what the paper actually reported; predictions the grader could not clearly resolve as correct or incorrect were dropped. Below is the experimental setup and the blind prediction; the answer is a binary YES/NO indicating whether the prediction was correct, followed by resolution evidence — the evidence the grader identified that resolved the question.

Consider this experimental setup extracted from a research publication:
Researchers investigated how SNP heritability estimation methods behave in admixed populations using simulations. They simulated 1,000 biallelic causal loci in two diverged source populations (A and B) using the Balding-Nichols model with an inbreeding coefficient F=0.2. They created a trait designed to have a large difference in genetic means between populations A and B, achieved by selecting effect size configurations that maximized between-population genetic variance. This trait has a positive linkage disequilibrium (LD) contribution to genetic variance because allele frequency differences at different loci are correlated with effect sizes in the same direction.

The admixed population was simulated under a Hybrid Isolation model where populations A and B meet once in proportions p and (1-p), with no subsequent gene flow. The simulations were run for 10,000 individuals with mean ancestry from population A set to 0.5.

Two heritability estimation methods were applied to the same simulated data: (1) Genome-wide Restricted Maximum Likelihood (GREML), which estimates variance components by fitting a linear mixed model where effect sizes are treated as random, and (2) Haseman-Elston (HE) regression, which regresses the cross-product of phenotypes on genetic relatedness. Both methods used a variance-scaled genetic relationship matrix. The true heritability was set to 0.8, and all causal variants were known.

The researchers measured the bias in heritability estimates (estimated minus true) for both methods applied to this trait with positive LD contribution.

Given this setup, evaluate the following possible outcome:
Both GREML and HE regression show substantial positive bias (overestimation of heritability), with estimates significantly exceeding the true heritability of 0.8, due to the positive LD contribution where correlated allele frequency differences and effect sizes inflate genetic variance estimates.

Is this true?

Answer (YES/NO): NO